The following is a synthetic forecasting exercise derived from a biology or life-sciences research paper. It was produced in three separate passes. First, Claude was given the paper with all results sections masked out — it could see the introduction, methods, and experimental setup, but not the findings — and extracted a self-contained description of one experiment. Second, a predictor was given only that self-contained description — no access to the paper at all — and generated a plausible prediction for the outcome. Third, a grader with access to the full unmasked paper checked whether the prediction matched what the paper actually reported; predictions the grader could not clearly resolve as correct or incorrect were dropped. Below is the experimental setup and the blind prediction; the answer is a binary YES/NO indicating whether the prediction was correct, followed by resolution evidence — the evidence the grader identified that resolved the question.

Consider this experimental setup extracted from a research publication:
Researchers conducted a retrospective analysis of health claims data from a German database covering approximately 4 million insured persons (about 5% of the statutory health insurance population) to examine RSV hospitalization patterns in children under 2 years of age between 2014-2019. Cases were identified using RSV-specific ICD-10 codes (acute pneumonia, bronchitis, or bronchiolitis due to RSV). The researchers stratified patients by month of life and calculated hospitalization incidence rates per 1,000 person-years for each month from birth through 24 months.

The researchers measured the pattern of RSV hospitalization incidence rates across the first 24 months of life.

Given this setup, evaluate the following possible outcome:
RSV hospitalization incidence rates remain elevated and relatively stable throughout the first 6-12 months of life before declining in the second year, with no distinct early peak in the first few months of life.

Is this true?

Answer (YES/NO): NO